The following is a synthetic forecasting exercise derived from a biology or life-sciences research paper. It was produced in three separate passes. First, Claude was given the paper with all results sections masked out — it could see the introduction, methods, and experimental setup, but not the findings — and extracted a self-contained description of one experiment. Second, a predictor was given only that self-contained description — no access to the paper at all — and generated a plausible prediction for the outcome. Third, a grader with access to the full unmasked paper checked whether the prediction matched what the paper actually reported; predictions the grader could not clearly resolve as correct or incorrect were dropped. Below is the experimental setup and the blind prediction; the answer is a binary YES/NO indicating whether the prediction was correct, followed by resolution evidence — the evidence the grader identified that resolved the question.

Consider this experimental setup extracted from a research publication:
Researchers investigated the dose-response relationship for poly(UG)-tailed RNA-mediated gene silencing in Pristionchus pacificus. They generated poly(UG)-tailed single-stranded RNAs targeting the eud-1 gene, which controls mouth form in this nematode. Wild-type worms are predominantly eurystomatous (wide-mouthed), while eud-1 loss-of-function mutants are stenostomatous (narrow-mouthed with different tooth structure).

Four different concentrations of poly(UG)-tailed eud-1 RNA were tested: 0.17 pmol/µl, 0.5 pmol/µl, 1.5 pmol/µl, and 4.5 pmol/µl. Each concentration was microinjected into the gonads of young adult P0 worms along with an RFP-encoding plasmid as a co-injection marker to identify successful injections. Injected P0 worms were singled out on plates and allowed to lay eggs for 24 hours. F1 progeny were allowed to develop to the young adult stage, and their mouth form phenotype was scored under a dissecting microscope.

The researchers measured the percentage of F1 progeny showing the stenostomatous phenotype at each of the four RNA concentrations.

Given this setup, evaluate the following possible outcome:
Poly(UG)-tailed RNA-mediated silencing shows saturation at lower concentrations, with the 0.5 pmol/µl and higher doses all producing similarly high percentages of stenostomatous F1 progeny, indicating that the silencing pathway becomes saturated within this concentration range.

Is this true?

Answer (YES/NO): NO